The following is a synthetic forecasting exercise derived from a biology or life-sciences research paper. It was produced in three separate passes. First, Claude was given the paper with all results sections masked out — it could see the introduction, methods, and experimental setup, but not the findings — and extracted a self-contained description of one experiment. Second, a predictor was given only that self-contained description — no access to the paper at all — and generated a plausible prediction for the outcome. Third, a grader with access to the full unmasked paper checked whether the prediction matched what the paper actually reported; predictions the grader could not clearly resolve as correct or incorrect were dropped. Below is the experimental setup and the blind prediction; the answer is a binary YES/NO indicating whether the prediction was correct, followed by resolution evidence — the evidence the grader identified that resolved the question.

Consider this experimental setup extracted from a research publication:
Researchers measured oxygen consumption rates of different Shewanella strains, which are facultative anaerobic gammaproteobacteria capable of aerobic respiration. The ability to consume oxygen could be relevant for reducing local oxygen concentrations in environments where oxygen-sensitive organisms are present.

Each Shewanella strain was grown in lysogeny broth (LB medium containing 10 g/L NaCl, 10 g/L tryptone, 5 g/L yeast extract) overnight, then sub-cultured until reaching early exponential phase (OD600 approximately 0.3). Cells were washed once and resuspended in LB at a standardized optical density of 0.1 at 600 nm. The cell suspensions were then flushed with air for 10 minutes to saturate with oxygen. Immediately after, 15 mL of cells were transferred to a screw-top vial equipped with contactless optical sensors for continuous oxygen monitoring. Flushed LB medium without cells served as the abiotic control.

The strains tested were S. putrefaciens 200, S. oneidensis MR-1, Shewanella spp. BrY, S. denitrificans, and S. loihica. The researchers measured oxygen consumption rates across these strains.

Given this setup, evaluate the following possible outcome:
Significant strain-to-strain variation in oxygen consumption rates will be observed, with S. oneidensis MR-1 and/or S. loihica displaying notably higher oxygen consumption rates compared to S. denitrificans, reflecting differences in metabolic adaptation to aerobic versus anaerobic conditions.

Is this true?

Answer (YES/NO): NO